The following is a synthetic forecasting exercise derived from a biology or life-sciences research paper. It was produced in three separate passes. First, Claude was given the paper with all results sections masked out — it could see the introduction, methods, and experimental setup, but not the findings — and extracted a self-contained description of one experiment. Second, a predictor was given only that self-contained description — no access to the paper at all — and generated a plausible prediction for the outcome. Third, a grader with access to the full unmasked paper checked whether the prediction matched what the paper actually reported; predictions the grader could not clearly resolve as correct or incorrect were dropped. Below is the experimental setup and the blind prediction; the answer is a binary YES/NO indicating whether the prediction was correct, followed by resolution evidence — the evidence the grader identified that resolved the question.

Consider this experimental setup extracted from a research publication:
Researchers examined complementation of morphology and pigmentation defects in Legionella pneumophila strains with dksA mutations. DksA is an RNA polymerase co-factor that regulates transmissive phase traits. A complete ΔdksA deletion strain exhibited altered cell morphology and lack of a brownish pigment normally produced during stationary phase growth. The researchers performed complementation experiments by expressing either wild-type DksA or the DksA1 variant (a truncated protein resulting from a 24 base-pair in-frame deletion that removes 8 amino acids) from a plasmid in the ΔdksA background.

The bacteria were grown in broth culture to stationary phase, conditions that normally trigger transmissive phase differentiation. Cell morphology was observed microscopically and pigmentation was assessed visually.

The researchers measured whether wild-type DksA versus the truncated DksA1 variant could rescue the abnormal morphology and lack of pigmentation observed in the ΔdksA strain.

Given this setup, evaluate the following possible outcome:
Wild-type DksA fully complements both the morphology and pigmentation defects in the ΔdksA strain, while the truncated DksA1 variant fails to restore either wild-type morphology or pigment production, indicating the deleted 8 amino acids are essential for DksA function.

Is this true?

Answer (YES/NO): NO